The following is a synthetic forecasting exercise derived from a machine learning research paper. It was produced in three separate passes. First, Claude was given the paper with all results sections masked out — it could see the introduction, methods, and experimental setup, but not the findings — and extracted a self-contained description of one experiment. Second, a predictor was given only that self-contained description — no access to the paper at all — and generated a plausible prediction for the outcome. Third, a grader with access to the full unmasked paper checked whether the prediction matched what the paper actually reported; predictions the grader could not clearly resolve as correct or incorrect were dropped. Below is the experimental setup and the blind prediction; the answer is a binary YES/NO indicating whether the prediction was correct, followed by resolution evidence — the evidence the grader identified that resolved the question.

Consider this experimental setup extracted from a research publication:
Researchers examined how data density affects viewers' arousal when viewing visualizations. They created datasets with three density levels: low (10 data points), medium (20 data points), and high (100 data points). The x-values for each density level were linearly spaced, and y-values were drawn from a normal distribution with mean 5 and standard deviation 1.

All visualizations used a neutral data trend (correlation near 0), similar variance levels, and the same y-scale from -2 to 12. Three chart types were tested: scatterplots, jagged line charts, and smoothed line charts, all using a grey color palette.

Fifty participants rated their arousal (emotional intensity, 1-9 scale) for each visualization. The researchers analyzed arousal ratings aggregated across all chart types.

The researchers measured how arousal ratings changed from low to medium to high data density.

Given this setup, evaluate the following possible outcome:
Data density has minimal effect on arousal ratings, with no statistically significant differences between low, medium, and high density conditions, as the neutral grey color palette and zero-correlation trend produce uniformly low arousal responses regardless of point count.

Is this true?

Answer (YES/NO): NO